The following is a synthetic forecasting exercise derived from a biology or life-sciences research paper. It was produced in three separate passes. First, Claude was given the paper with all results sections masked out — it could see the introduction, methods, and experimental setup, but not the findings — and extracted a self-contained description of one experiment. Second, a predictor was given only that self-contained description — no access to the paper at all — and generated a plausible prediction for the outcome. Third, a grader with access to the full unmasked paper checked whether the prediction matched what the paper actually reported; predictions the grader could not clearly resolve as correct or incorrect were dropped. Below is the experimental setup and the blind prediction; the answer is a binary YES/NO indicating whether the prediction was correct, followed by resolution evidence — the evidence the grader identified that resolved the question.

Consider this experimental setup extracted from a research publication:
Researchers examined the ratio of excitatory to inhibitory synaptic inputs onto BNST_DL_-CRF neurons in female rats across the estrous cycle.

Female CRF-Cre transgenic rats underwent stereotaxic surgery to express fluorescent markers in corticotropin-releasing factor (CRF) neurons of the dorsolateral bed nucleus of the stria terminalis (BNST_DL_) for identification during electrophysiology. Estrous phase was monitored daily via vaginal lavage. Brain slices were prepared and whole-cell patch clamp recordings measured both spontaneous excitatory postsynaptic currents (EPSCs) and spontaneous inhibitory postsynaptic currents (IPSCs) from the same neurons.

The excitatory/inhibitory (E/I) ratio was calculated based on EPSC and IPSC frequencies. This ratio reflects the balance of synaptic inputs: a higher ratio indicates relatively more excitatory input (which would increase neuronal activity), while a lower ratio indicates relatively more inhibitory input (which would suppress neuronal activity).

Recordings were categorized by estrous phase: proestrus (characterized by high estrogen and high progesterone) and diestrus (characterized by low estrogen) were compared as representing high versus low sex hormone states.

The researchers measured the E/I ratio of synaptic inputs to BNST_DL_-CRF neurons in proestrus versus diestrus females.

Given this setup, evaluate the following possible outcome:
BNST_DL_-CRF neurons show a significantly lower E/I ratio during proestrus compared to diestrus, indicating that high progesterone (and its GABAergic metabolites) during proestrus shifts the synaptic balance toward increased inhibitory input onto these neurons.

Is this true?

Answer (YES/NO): NO